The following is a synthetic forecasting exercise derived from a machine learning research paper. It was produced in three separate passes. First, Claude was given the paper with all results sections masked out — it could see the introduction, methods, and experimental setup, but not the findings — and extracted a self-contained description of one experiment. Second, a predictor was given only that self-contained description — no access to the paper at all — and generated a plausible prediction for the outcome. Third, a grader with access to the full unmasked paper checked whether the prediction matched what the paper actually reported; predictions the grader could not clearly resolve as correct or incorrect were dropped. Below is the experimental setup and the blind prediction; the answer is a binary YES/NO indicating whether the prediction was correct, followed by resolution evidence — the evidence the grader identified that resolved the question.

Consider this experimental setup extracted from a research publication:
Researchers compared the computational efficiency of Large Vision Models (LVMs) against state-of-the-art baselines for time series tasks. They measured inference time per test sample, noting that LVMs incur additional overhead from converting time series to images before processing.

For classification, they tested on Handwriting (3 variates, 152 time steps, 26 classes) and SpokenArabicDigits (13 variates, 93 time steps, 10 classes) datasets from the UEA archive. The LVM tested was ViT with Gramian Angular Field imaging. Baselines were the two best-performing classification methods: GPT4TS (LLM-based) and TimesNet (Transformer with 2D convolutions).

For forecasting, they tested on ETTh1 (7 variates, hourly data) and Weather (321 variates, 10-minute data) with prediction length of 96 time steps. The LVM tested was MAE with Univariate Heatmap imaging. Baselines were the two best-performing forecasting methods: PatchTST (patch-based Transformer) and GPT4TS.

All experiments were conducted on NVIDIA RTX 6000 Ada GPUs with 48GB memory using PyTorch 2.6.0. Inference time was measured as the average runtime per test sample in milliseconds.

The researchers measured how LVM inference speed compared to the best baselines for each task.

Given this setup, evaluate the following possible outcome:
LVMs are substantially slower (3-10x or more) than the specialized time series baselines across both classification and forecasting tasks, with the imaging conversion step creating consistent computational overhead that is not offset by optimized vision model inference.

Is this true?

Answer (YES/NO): NO